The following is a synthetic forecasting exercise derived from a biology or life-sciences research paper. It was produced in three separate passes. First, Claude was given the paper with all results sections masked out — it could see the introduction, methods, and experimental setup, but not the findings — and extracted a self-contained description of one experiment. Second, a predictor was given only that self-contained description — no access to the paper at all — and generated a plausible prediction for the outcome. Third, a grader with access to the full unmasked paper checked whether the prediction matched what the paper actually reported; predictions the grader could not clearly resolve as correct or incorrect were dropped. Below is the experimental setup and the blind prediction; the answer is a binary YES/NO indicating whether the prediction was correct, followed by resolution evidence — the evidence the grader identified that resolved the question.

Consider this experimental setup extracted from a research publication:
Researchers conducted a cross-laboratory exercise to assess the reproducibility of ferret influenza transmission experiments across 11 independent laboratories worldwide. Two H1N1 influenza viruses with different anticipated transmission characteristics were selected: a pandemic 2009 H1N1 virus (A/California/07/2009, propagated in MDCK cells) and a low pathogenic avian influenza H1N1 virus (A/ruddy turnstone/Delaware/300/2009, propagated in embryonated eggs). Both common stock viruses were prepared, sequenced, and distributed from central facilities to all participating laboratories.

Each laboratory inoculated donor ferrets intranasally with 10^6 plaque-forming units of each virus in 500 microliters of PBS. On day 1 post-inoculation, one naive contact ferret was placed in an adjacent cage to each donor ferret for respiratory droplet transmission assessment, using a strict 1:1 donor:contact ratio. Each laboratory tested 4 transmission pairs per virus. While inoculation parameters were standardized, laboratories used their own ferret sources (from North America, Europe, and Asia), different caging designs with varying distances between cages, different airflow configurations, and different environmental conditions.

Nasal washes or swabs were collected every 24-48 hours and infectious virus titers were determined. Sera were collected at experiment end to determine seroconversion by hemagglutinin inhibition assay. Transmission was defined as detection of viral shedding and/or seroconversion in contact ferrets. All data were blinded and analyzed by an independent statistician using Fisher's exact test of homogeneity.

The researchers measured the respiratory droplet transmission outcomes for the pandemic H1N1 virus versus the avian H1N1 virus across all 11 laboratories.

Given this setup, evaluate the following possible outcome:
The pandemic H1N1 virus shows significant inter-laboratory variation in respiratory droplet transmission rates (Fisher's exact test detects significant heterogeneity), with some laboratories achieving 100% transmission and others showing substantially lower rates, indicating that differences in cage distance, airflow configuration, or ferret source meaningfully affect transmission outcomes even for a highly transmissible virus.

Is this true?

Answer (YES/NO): NO